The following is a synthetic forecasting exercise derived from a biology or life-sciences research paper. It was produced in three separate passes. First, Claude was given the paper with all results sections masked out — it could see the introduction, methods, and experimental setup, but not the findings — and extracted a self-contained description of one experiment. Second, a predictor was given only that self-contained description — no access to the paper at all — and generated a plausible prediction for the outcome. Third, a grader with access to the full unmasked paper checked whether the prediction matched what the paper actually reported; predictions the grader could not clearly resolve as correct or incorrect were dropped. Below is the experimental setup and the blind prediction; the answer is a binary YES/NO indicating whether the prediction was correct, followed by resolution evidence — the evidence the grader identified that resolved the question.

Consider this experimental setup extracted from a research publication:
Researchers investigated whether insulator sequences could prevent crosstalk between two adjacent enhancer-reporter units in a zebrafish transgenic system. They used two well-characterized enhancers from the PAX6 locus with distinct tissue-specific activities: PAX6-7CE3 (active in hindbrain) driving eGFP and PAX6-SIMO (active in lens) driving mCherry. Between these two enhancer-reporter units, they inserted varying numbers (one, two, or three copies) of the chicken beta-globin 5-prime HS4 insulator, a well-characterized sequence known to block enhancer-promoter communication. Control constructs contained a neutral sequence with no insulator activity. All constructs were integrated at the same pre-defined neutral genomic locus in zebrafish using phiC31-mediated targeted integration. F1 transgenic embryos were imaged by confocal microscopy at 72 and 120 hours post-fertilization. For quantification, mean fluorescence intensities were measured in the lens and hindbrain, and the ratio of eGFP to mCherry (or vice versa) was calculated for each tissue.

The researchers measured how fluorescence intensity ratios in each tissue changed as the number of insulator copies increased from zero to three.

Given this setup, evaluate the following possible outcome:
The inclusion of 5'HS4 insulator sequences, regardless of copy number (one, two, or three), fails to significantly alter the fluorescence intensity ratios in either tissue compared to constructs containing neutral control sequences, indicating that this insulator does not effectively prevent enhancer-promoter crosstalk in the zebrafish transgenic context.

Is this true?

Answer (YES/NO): NO